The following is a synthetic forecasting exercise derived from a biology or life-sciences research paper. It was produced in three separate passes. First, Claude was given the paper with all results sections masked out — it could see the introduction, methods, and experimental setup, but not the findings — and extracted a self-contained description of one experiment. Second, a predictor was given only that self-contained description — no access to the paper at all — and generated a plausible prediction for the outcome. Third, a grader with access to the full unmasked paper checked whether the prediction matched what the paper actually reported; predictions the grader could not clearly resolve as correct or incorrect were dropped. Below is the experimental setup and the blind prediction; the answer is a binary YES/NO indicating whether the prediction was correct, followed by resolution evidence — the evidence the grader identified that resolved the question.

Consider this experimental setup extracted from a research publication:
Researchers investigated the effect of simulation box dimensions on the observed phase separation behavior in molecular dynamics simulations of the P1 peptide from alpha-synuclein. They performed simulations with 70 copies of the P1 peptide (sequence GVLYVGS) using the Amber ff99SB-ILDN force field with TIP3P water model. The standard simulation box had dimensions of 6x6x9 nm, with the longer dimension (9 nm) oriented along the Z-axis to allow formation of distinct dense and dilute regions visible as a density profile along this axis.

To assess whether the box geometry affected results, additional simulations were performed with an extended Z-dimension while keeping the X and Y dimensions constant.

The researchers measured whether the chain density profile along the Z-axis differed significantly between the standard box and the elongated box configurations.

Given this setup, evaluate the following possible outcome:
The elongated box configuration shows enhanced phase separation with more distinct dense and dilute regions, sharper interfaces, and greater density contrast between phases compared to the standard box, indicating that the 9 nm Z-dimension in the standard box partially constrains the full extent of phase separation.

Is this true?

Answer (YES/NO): NO